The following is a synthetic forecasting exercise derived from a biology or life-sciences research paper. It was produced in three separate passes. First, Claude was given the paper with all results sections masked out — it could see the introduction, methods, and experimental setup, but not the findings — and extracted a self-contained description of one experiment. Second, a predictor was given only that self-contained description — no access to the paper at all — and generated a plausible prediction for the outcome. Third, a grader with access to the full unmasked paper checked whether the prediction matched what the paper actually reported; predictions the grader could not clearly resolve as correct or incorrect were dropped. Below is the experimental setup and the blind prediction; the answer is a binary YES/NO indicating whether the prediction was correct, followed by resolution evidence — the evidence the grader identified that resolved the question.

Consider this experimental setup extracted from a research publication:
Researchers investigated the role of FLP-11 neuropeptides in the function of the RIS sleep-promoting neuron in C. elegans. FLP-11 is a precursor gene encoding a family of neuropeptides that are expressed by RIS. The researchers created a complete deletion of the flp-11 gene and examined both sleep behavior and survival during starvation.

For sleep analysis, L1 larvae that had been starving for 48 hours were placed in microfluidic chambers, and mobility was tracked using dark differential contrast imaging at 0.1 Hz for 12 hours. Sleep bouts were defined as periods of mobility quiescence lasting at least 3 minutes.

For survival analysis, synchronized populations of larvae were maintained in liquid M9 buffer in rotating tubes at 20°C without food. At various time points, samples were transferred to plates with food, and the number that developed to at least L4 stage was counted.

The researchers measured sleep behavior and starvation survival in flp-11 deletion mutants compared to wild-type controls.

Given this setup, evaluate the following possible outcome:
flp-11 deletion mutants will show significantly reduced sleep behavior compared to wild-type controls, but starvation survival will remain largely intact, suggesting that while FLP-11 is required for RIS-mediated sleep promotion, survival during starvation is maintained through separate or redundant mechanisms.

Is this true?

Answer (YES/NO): NO